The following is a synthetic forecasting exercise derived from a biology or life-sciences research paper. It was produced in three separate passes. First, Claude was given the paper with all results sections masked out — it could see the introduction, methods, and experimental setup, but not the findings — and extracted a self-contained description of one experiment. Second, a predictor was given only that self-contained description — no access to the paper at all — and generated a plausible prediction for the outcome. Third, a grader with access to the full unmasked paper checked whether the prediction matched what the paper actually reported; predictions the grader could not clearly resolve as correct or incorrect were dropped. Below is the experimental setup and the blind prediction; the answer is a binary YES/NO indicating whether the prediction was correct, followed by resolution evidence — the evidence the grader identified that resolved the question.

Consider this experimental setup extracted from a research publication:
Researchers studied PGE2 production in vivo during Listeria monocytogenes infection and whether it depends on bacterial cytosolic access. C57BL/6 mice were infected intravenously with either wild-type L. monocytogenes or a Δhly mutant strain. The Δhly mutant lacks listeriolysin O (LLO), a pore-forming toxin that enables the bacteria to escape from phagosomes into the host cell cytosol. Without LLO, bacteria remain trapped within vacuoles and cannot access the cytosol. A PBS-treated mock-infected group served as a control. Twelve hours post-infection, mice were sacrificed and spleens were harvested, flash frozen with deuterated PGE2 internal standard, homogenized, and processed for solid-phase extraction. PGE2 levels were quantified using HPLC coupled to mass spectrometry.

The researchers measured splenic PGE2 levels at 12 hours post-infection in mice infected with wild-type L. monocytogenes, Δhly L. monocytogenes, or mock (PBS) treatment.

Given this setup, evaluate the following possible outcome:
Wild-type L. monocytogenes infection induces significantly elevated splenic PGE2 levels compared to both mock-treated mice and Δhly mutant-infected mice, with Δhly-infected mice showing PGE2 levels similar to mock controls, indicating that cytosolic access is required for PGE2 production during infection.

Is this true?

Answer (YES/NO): YES